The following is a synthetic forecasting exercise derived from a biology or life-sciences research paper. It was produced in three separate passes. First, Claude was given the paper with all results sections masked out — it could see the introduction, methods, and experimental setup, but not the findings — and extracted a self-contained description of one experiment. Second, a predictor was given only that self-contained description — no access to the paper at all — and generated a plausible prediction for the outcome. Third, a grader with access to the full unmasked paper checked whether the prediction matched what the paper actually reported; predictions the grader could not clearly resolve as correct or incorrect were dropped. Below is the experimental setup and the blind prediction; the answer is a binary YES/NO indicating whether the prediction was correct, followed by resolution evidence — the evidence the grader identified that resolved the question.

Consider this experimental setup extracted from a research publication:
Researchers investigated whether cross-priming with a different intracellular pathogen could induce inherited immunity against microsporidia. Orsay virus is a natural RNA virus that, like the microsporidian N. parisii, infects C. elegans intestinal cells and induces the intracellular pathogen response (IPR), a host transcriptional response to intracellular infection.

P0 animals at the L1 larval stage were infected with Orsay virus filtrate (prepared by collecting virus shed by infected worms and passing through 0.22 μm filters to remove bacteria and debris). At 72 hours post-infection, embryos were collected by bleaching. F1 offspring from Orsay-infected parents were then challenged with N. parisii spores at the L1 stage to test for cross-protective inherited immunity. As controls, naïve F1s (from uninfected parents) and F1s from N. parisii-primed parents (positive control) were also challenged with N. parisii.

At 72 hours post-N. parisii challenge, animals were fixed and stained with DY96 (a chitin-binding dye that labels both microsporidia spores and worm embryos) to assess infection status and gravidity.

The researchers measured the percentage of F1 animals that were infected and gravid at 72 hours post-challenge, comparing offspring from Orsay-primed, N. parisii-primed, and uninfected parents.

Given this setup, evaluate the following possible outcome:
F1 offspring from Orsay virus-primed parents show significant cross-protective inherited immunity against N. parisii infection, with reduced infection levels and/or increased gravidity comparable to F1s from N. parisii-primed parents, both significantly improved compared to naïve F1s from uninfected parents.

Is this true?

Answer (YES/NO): NO